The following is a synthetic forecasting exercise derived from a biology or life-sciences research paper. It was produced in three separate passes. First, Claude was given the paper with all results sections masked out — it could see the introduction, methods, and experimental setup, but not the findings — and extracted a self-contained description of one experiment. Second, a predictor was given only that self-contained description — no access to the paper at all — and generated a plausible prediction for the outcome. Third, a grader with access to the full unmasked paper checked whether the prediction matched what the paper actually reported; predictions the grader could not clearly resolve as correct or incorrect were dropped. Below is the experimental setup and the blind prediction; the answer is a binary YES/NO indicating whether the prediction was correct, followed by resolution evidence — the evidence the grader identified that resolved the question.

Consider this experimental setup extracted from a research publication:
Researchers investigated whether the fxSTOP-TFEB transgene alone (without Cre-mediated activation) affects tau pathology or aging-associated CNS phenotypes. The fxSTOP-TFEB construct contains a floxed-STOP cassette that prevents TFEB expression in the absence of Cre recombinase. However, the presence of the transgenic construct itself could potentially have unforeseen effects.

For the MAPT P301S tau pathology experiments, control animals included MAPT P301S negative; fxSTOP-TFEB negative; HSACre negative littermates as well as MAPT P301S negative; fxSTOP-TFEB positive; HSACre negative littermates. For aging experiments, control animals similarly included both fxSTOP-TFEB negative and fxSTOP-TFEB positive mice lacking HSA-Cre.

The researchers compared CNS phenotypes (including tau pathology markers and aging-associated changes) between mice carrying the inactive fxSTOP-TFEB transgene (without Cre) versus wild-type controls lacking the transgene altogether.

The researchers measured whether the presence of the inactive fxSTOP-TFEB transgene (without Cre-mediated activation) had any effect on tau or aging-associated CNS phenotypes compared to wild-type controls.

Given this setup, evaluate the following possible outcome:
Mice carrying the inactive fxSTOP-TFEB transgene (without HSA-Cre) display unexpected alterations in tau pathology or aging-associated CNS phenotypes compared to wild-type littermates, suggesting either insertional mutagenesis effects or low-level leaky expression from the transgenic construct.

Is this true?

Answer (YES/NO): NO